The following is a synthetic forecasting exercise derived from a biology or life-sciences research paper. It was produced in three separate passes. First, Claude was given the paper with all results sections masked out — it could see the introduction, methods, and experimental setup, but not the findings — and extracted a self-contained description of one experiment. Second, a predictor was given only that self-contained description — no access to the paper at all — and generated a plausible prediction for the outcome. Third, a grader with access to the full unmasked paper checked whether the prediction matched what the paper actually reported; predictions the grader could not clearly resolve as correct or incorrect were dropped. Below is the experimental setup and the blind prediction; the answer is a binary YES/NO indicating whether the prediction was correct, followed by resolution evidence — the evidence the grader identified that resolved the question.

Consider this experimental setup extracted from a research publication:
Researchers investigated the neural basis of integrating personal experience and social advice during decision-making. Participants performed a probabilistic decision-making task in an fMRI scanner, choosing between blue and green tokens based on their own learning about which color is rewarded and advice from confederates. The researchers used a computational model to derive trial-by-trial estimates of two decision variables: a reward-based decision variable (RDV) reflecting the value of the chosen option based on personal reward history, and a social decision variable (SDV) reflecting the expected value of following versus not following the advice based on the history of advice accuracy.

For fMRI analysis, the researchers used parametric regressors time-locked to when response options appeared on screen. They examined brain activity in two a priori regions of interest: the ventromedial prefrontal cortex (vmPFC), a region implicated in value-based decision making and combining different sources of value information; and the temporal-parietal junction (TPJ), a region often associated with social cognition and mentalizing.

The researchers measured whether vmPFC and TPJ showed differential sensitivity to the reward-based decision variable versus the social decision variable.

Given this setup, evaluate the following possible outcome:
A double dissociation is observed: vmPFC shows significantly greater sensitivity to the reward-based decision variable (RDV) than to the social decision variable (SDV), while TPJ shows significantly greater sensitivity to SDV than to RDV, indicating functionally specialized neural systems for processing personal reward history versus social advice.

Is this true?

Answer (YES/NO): NO